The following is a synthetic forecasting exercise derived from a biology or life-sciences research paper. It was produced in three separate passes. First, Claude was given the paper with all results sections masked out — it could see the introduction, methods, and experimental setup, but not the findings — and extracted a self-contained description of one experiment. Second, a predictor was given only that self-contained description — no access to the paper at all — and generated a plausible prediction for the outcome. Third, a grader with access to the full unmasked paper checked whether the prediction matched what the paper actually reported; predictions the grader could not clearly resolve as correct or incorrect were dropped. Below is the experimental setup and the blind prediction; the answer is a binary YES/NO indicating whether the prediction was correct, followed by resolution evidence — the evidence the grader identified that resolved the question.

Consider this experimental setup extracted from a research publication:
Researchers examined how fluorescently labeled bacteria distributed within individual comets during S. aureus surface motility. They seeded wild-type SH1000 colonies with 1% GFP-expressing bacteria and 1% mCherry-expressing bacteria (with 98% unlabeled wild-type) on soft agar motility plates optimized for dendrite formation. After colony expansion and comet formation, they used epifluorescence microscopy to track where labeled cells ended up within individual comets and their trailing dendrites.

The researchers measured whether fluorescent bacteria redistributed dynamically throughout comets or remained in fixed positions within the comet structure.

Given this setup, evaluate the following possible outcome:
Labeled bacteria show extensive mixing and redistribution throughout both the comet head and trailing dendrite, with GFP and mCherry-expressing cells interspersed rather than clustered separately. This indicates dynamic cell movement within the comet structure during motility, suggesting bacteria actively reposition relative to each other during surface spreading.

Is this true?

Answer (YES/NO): NO